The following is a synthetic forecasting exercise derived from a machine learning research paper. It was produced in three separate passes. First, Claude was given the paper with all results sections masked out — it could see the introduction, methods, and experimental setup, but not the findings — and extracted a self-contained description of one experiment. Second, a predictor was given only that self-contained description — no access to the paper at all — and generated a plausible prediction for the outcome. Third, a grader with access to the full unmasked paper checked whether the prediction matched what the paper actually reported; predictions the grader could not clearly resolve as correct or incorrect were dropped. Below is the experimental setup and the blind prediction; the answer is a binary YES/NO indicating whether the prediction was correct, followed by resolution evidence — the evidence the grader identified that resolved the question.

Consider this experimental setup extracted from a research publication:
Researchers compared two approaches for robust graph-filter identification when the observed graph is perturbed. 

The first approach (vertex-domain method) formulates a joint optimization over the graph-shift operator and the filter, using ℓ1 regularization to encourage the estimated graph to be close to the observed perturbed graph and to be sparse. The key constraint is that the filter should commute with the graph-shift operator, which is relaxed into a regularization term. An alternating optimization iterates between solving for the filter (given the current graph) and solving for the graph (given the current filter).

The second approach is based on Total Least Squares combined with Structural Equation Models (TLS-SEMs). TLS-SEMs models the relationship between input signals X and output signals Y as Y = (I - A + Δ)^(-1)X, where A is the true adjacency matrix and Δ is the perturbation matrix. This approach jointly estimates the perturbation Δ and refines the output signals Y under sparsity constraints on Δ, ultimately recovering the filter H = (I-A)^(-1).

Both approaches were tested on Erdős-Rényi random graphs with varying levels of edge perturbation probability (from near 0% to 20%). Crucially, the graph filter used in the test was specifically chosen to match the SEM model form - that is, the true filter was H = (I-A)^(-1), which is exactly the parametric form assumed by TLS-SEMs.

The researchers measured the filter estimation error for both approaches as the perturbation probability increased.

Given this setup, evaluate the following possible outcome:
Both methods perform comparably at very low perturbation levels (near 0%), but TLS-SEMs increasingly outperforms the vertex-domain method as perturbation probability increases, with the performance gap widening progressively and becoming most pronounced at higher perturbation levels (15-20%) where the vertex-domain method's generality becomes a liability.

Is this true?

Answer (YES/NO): NO